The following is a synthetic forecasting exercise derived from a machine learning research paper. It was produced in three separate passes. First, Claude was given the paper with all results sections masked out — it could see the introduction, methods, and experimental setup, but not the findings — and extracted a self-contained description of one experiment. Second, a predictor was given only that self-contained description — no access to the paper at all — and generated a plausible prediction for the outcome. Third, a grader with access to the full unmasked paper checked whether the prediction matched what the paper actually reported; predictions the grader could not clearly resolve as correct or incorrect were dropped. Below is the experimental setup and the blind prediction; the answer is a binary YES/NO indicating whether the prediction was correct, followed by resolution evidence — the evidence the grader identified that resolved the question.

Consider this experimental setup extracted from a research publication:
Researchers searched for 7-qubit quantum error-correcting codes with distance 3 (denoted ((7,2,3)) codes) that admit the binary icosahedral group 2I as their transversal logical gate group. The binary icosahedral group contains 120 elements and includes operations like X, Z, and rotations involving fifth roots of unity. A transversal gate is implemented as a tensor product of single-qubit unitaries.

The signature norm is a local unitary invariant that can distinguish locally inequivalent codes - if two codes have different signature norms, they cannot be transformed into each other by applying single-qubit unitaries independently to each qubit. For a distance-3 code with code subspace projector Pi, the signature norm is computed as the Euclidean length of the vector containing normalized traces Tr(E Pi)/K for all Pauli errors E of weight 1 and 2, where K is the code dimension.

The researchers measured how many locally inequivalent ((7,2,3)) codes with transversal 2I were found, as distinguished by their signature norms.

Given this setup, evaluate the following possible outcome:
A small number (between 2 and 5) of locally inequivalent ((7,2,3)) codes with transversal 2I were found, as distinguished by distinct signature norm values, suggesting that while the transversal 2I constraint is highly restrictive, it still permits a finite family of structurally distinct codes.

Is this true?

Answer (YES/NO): NO